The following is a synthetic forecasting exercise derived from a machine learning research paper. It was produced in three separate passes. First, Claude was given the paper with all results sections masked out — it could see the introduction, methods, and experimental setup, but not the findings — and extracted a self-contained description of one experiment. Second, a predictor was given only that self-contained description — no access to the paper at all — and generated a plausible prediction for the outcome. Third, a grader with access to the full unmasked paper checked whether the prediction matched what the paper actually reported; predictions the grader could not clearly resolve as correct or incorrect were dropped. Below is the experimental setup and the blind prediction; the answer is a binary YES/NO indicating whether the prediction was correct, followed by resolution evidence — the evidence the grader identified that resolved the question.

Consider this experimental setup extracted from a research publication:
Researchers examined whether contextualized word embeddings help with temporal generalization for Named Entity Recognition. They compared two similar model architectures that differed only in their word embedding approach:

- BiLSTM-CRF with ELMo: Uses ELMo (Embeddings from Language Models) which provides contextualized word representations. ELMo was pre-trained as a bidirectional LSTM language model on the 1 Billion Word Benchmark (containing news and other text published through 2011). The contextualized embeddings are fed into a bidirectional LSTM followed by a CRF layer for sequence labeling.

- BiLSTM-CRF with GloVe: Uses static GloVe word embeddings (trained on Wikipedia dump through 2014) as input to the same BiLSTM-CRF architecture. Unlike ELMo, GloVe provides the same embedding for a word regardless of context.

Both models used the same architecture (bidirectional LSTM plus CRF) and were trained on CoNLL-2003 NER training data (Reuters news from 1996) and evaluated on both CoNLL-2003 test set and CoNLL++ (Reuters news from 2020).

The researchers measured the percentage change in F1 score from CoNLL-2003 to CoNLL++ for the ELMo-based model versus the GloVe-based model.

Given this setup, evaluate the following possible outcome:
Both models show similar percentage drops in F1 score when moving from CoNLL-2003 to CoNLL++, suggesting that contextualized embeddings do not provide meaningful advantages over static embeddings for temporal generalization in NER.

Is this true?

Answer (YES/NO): NO